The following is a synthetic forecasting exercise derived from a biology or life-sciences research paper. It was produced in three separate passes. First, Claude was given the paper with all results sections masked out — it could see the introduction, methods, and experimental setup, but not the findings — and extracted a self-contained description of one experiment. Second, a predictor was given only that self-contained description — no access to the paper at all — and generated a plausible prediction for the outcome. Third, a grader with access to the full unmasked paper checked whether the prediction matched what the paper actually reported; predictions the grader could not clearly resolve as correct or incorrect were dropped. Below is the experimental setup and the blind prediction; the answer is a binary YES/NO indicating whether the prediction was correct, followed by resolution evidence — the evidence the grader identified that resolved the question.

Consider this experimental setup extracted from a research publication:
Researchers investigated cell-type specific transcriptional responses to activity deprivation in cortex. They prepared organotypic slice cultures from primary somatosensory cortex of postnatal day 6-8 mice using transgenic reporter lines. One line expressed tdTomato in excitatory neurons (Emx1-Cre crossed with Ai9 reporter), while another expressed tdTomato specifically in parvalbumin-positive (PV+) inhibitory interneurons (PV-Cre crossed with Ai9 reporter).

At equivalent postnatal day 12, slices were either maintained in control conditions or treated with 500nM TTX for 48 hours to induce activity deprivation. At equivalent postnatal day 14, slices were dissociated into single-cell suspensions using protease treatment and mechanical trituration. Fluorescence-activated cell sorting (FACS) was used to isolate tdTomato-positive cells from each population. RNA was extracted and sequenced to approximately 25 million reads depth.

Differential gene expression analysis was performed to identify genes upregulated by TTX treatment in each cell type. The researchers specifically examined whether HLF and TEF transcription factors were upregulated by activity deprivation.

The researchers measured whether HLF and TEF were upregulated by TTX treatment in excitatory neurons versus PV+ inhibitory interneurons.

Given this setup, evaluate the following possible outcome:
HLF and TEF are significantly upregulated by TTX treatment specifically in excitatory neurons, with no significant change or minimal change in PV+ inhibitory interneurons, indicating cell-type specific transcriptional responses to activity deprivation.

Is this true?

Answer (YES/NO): NO